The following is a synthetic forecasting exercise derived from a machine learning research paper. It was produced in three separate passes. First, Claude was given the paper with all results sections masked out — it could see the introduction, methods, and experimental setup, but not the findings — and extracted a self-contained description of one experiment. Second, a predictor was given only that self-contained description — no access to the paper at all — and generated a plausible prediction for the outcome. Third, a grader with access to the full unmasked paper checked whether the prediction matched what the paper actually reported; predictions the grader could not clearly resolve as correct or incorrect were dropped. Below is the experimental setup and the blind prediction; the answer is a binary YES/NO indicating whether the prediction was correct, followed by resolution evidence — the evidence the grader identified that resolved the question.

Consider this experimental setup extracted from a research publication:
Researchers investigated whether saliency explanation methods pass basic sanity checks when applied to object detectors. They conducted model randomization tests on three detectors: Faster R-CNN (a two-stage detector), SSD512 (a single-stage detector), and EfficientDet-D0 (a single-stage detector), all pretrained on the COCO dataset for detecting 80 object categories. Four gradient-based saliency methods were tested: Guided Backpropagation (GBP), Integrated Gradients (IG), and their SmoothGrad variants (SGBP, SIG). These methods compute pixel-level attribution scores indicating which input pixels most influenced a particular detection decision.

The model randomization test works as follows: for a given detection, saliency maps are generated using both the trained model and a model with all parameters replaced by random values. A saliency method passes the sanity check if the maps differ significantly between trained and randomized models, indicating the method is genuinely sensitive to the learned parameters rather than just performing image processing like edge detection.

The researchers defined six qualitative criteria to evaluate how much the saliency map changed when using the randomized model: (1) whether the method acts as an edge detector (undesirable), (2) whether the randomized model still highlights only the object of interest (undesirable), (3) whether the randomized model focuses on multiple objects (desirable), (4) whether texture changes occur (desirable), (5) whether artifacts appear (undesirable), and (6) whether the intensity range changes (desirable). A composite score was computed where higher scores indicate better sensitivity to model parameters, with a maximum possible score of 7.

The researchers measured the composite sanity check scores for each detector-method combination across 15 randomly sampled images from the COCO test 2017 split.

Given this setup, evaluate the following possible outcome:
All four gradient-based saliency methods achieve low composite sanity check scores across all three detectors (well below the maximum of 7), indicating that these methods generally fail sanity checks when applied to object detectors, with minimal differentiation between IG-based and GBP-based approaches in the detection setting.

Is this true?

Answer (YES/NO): NO